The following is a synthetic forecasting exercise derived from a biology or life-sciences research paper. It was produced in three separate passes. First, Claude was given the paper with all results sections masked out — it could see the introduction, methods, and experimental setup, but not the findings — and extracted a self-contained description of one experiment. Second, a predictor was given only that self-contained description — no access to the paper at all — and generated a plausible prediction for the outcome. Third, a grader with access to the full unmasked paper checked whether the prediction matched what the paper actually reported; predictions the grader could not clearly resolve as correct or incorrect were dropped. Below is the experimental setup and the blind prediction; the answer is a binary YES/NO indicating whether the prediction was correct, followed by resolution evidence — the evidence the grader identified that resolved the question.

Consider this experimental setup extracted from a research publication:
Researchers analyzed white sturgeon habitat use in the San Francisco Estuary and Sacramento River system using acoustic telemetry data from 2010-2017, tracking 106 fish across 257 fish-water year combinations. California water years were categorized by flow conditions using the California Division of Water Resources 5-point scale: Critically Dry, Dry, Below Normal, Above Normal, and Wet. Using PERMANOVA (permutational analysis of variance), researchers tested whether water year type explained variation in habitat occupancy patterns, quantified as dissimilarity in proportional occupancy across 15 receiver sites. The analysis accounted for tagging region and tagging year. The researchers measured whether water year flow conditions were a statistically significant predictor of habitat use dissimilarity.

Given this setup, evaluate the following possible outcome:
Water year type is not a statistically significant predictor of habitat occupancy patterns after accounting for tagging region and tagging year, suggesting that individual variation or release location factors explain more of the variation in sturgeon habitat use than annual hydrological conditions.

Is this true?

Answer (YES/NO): YES